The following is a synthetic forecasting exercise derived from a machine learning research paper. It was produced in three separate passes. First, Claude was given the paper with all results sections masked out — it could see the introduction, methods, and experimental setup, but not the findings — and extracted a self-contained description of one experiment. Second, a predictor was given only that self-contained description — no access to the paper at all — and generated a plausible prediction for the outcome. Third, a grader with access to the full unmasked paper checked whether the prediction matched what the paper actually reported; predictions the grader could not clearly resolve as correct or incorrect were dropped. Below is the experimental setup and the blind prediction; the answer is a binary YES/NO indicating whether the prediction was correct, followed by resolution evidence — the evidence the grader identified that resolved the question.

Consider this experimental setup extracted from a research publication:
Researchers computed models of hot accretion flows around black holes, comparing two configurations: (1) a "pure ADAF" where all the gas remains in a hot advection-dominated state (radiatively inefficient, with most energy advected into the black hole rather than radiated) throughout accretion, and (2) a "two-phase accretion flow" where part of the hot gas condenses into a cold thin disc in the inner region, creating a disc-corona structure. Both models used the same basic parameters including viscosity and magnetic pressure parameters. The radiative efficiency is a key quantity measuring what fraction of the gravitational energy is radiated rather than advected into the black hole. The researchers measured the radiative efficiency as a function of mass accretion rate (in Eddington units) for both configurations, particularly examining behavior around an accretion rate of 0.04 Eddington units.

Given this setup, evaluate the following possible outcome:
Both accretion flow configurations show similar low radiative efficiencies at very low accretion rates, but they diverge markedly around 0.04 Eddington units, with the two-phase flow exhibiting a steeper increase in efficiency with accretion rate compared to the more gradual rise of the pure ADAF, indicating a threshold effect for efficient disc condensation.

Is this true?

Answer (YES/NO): NO